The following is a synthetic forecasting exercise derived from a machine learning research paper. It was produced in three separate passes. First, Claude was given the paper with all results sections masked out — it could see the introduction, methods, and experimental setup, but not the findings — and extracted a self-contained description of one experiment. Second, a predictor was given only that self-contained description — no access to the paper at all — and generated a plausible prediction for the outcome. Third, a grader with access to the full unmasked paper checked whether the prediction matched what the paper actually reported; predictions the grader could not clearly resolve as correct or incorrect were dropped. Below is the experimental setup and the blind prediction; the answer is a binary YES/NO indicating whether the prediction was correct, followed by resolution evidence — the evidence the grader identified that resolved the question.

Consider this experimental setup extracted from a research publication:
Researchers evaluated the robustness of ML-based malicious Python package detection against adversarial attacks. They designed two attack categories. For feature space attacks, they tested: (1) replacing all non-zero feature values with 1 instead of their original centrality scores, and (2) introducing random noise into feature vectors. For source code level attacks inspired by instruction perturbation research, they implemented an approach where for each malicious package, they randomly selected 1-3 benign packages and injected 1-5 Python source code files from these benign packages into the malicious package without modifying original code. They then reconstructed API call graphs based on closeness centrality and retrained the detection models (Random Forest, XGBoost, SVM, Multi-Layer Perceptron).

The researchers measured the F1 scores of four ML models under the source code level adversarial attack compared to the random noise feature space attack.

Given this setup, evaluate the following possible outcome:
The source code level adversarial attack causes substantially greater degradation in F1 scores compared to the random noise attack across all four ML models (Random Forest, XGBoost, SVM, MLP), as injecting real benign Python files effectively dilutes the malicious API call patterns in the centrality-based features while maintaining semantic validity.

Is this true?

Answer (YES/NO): NO